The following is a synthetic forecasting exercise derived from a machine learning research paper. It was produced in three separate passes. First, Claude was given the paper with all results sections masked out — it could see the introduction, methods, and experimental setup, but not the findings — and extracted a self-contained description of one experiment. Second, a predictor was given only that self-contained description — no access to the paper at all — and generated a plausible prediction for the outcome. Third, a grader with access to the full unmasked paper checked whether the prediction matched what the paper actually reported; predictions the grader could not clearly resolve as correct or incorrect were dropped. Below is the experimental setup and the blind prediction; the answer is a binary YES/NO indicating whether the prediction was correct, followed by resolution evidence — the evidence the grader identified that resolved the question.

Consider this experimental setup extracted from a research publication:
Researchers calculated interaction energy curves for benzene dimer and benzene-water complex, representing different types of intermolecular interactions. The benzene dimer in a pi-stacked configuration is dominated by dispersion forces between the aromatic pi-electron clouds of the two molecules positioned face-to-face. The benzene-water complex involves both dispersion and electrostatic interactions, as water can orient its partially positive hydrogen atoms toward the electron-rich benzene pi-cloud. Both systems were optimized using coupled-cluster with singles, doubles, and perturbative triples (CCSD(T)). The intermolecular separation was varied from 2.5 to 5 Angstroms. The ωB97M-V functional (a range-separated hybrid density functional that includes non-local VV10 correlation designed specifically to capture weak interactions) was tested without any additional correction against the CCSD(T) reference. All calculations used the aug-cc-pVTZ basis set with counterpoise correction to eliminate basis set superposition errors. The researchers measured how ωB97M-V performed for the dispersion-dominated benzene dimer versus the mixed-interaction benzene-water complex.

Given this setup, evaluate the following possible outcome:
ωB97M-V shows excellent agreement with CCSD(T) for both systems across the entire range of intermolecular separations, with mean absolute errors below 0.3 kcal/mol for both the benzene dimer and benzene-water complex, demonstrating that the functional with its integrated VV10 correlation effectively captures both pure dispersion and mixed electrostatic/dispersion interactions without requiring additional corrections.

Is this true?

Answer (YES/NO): NO